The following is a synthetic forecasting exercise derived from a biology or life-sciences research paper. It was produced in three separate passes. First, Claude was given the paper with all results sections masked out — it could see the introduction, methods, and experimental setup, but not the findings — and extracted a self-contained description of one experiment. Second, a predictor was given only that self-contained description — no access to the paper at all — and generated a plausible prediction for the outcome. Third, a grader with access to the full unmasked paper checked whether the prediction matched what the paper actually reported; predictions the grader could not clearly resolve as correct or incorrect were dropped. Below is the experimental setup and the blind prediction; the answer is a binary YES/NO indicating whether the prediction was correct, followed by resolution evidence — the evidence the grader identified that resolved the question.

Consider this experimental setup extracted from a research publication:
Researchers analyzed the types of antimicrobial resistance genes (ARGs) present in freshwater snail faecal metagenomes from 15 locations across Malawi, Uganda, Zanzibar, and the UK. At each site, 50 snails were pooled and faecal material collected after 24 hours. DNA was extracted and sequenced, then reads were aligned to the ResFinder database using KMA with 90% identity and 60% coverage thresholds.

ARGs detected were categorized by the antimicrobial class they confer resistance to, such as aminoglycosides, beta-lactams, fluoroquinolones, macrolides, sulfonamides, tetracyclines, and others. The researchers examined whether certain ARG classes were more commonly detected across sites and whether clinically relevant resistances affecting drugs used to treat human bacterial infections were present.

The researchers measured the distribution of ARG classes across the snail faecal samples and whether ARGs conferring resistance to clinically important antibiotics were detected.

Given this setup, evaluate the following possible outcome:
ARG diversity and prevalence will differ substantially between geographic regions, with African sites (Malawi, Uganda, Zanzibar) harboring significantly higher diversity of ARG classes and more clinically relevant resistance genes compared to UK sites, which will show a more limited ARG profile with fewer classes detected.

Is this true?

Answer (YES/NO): NO